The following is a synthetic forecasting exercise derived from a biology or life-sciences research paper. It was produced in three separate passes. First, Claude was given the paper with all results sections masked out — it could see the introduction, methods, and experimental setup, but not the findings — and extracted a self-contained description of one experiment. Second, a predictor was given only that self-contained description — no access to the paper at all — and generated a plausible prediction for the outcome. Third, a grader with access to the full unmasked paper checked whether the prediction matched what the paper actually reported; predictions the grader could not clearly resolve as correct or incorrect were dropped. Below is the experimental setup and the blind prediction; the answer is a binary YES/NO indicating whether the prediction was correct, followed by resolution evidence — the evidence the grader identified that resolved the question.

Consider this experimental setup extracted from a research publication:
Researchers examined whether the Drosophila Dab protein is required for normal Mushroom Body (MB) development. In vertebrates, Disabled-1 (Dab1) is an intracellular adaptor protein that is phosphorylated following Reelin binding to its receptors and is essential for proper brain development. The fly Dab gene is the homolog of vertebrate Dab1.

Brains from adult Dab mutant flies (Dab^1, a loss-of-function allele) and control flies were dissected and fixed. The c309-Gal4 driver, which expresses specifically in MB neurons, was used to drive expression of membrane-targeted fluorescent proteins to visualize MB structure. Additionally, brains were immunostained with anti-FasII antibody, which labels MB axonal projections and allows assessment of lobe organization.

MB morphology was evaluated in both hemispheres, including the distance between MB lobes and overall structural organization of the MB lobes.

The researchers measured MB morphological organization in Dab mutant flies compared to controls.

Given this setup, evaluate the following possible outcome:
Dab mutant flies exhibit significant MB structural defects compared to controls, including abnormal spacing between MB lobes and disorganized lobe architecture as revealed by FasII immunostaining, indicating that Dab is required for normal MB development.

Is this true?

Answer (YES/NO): YES